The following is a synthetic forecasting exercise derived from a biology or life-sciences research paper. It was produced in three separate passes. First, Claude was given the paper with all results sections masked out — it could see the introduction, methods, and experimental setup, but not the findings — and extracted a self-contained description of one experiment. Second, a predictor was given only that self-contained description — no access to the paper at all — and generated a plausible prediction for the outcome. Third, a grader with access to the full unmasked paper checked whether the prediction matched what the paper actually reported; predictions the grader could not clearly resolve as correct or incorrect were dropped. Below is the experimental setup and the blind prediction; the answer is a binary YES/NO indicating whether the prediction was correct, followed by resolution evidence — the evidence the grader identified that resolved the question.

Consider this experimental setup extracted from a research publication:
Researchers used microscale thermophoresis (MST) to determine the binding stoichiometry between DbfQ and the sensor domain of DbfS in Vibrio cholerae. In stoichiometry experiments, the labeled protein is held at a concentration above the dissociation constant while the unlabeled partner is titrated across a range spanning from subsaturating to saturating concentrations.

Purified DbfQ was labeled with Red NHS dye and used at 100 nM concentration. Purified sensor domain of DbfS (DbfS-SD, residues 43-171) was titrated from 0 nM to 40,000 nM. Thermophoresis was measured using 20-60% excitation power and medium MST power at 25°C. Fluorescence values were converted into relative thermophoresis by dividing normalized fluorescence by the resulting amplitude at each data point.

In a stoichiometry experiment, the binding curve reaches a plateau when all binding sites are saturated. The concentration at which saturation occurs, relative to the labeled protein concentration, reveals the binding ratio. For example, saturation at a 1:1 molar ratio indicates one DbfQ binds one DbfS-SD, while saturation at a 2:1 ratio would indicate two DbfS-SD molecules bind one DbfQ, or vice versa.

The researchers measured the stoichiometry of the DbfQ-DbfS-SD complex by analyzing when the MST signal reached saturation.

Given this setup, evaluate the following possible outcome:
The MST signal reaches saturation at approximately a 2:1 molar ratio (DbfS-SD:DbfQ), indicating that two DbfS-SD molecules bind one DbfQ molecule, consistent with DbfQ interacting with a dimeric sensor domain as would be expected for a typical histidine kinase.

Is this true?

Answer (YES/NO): NO